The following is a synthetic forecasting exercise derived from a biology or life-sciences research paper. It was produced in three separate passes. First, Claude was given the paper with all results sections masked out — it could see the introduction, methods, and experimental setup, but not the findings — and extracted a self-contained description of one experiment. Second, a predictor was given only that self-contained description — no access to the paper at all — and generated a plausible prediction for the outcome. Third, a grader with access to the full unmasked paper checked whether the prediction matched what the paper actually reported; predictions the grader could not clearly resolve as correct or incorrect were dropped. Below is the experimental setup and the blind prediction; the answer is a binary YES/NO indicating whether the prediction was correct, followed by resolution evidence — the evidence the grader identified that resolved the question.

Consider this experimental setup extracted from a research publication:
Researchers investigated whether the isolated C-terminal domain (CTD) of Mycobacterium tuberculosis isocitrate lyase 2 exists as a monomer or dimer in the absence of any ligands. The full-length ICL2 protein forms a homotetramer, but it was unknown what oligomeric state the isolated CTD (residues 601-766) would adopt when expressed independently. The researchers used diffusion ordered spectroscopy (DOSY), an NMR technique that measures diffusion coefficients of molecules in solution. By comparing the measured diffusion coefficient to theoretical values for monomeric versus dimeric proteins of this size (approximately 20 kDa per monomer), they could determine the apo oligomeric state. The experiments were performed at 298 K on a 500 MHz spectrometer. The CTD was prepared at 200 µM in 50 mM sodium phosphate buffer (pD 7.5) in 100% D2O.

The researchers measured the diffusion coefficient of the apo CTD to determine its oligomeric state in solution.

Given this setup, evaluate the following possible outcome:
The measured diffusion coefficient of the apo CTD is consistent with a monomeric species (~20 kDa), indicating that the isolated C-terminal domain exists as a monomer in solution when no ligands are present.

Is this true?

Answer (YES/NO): YES